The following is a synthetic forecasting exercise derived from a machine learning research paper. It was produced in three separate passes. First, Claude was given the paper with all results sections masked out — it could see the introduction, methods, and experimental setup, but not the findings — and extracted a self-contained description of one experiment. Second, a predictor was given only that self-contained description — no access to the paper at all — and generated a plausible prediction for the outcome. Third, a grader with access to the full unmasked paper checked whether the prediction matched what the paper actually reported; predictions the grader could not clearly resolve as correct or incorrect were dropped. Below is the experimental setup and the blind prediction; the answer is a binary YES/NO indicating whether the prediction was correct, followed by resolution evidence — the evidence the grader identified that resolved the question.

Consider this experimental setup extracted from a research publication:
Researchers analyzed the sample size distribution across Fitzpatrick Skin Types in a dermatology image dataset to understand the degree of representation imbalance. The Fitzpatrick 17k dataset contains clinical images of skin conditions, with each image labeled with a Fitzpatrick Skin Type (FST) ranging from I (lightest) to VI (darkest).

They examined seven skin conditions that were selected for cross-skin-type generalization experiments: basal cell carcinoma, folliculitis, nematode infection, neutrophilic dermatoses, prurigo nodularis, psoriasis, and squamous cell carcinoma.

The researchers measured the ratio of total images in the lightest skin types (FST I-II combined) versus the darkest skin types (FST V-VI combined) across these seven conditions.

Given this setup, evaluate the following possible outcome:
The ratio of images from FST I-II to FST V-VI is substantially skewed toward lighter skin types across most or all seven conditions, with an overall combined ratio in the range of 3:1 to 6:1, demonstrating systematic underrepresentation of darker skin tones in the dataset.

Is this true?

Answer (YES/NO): YES